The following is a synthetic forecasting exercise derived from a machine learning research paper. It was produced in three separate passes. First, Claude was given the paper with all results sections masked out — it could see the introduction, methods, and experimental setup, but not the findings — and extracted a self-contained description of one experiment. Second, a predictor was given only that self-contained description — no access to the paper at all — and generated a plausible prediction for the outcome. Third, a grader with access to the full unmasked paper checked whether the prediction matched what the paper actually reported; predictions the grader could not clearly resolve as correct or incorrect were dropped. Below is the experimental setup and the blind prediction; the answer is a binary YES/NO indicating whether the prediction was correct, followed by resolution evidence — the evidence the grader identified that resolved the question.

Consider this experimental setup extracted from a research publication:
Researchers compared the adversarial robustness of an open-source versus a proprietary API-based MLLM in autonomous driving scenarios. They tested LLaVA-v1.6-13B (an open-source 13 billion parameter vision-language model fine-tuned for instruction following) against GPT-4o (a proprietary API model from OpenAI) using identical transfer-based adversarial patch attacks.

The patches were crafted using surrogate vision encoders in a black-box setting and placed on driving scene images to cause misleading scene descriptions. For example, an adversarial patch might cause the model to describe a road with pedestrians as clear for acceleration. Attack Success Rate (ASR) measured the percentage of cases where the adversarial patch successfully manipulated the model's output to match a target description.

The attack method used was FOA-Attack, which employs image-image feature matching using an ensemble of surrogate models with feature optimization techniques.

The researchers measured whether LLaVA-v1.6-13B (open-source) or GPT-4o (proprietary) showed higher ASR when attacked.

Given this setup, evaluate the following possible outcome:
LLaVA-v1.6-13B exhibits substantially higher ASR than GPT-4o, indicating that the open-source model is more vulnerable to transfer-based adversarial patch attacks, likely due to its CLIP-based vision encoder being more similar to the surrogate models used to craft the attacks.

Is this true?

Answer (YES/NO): NO